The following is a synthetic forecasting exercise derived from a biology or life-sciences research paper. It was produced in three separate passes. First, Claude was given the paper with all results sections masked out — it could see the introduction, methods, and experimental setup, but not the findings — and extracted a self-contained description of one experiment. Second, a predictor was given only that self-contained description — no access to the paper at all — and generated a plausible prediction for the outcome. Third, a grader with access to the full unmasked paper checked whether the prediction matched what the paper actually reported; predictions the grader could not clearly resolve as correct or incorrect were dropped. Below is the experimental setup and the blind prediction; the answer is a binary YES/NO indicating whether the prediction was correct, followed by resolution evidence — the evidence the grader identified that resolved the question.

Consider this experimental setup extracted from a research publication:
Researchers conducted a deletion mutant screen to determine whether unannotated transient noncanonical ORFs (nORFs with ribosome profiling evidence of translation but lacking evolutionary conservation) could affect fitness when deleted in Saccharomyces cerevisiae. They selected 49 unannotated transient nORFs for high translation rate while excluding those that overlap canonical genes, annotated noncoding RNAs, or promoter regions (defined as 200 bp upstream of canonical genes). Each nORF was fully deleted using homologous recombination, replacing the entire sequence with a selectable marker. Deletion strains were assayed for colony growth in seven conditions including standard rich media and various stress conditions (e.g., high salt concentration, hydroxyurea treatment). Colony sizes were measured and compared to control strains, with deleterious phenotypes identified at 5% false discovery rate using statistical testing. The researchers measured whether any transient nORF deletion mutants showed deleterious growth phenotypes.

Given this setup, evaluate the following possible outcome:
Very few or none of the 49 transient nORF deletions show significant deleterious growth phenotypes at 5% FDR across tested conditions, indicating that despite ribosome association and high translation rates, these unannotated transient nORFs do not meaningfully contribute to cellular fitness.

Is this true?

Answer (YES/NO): NO